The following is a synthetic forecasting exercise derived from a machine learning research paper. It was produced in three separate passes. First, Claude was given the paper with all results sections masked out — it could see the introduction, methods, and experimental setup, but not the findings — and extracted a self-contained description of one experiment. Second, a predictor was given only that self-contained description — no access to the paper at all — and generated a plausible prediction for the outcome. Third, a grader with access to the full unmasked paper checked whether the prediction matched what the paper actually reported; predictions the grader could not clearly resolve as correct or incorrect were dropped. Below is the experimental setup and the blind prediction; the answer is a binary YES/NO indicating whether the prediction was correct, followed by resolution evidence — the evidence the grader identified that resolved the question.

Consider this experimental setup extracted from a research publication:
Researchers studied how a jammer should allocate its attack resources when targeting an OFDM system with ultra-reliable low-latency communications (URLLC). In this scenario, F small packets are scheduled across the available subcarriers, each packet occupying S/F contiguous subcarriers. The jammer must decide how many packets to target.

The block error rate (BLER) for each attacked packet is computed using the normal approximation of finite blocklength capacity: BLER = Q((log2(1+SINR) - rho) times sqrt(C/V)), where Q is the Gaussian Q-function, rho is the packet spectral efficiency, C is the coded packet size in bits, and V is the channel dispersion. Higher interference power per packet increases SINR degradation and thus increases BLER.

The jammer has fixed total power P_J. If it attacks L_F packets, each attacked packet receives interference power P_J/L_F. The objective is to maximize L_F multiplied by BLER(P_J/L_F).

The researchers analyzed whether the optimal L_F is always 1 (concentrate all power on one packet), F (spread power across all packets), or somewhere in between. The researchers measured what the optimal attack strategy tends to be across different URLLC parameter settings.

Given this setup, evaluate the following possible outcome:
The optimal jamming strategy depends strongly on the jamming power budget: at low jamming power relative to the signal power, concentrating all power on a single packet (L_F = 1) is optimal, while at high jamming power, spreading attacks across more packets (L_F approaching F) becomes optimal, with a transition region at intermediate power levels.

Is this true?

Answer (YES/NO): YES